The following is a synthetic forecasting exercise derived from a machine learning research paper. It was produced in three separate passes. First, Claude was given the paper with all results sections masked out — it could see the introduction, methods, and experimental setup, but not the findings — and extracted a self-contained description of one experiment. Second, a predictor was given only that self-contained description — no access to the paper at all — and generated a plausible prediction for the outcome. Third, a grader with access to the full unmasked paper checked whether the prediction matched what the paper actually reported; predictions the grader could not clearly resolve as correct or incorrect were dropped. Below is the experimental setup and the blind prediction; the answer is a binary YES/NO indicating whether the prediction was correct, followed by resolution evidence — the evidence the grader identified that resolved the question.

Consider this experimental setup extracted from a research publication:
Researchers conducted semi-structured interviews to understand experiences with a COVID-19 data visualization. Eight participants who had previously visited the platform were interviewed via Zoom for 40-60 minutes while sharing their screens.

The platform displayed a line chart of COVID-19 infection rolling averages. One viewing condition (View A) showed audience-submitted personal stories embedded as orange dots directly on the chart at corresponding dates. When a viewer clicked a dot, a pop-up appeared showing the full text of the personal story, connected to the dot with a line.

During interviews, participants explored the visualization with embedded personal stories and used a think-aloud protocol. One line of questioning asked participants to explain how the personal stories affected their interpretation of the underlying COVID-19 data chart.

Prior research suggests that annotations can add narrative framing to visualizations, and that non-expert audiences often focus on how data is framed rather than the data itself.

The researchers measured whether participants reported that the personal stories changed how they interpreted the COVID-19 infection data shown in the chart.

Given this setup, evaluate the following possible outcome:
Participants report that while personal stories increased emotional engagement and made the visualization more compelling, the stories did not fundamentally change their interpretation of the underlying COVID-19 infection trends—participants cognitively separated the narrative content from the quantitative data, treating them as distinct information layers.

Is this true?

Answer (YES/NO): YES